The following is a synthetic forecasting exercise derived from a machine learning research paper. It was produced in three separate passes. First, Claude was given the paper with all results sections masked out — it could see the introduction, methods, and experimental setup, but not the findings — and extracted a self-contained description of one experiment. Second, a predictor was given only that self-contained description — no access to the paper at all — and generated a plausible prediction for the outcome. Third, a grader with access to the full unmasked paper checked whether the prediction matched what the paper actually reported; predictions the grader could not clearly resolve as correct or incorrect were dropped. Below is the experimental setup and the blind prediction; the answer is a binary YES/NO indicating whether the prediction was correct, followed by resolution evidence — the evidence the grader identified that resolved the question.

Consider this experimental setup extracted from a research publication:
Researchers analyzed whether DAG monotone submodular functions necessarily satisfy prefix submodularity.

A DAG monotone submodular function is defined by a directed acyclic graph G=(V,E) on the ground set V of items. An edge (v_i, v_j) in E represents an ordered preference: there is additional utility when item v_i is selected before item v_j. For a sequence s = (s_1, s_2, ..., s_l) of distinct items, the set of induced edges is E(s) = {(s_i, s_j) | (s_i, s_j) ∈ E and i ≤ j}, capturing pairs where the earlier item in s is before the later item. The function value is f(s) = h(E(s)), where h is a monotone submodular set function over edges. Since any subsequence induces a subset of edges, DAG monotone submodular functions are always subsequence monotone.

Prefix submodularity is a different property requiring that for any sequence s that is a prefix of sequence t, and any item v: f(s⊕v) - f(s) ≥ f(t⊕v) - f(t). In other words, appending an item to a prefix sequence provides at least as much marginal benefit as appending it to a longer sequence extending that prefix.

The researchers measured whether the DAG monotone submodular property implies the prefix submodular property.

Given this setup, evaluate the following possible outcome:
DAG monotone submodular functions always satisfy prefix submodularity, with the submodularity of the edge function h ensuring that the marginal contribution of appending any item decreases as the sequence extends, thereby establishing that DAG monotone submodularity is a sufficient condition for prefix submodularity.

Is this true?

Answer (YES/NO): NO